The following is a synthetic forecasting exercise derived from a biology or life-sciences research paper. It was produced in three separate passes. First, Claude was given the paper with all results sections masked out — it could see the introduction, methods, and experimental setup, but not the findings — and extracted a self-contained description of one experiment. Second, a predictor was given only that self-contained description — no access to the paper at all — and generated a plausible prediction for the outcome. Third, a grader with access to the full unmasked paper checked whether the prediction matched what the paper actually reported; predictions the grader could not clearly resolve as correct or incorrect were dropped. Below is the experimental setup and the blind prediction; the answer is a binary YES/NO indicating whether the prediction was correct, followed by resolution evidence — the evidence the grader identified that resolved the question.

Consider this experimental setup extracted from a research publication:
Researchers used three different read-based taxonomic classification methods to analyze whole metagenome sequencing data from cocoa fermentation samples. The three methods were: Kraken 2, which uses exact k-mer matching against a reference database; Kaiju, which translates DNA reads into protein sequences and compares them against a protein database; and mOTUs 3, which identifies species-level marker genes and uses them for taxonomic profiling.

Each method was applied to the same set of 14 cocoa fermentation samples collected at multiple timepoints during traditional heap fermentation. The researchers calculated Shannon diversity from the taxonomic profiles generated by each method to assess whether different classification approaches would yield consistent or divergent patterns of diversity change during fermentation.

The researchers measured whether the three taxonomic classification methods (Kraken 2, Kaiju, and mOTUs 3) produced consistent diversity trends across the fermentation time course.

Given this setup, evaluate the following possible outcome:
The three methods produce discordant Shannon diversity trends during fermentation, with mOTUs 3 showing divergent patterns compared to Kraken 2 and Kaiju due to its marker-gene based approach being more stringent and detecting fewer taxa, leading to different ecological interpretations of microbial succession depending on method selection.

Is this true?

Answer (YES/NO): NO